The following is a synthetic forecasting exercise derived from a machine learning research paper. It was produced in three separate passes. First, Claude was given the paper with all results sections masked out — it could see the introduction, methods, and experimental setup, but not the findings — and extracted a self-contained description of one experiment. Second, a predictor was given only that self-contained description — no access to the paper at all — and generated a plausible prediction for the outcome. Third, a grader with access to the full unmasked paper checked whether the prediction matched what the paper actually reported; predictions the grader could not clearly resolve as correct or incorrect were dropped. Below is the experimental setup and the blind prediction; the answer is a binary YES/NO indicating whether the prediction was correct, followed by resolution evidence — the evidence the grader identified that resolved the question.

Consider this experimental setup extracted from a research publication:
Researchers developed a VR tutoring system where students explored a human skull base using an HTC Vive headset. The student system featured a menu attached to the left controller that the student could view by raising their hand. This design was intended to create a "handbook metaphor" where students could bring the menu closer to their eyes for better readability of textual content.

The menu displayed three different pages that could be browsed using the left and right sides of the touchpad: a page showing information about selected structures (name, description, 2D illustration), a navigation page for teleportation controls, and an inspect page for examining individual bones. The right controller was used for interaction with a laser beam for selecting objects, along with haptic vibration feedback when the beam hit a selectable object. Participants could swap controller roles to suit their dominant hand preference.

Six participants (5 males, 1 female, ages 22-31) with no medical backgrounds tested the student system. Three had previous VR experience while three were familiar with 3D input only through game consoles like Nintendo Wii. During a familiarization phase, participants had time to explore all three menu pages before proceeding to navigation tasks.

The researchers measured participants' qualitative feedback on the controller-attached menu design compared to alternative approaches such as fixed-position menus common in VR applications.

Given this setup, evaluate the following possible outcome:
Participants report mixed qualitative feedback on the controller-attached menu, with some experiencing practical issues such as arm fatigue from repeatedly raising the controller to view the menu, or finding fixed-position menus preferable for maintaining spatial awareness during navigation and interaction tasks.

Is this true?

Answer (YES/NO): NO